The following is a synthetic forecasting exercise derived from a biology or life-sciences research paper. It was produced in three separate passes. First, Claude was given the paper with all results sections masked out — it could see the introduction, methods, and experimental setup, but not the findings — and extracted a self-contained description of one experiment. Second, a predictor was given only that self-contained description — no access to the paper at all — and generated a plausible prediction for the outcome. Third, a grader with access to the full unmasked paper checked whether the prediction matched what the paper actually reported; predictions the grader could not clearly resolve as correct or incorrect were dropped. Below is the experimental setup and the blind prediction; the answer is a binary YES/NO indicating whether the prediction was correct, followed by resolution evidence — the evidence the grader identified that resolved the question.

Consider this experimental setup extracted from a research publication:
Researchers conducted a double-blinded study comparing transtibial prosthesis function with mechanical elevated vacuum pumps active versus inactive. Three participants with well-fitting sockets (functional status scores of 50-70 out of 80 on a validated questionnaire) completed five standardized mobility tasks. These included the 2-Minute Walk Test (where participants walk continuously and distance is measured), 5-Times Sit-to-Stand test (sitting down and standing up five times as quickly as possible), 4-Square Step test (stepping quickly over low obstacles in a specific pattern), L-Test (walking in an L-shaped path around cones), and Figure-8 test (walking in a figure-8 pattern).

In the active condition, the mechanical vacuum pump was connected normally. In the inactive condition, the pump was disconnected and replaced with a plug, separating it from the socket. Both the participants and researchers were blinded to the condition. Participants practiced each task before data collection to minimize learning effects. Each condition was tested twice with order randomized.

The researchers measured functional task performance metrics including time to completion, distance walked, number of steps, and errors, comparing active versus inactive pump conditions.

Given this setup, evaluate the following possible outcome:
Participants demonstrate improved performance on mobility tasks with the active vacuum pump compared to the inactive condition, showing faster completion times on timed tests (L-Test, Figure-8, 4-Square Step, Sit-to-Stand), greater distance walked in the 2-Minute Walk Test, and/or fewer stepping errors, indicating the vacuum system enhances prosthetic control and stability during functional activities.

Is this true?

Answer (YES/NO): NO